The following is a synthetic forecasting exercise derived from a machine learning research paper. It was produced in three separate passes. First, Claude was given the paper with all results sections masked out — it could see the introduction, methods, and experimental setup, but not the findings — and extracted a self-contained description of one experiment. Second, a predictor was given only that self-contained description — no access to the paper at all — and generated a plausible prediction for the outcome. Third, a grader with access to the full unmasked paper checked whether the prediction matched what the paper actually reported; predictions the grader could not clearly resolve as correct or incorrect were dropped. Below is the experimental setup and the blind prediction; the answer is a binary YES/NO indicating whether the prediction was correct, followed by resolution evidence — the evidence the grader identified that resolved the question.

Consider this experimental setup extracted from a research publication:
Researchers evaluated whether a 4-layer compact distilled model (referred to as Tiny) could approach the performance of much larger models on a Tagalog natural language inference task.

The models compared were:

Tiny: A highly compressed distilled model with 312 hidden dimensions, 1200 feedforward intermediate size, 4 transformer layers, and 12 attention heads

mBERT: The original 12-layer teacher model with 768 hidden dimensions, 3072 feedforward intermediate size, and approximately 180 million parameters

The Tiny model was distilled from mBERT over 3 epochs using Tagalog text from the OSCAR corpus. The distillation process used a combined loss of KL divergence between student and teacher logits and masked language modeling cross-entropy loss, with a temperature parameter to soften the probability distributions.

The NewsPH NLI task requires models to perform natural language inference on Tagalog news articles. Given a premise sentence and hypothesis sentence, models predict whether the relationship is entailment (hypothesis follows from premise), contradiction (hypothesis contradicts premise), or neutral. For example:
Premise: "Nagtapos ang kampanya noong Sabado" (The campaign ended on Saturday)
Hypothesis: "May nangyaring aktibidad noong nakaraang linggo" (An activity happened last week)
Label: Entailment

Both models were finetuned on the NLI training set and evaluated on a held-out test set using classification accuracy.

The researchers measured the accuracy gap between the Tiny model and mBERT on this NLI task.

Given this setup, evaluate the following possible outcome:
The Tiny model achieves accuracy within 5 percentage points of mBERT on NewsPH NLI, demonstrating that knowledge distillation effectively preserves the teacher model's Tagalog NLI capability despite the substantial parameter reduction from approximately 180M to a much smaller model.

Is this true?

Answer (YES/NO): NO